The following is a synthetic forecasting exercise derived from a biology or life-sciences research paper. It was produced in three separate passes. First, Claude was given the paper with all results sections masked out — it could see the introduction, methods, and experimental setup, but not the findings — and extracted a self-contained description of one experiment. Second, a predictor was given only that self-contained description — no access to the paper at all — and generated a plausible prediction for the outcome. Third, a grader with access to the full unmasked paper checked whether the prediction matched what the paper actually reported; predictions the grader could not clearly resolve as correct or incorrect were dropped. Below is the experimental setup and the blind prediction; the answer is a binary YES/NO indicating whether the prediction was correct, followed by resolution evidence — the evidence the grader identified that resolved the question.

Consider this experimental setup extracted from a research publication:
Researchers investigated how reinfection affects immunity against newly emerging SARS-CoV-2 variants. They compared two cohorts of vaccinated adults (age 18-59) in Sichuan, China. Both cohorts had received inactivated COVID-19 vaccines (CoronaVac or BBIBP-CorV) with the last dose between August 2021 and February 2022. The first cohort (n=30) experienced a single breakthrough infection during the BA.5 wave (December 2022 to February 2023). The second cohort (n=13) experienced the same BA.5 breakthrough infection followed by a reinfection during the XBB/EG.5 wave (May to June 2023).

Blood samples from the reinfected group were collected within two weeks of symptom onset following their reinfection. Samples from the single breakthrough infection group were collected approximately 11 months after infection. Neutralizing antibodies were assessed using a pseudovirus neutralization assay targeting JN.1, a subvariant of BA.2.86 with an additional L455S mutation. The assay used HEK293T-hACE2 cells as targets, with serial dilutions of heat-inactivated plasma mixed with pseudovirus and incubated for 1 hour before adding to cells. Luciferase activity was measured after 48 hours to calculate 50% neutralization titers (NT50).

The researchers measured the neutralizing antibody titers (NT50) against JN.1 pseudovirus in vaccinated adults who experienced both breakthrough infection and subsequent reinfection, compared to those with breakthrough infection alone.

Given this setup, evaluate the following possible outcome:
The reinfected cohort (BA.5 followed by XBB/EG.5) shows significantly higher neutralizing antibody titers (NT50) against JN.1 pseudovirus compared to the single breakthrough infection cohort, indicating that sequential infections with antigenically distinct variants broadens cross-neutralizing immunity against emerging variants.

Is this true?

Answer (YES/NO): YES